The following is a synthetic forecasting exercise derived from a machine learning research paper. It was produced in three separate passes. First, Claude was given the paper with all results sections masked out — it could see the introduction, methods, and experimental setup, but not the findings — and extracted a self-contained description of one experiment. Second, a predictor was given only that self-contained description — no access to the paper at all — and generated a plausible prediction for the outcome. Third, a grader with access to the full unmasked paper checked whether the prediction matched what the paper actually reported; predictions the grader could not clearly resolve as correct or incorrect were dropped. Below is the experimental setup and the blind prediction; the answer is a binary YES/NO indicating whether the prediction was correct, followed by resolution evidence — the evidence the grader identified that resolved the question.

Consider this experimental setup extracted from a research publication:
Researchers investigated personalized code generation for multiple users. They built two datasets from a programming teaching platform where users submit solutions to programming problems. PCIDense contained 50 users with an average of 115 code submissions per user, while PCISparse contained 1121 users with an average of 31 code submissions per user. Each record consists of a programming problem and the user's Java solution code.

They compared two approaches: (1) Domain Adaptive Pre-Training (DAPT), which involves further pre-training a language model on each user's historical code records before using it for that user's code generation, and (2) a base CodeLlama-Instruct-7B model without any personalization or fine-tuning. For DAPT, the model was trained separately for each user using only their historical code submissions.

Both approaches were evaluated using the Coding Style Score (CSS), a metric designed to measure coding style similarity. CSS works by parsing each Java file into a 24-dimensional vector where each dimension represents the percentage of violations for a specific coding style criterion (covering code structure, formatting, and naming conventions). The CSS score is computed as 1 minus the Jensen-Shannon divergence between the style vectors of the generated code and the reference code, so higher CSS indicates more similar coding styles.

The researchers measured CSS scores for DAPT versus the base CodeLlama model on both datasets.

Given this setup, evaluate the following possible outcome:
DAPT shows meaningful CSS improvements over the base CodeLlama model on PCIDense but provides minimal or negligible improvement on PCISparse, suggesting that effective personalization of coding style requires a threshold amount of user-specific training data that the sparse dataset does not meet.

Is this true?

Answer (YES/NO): NO